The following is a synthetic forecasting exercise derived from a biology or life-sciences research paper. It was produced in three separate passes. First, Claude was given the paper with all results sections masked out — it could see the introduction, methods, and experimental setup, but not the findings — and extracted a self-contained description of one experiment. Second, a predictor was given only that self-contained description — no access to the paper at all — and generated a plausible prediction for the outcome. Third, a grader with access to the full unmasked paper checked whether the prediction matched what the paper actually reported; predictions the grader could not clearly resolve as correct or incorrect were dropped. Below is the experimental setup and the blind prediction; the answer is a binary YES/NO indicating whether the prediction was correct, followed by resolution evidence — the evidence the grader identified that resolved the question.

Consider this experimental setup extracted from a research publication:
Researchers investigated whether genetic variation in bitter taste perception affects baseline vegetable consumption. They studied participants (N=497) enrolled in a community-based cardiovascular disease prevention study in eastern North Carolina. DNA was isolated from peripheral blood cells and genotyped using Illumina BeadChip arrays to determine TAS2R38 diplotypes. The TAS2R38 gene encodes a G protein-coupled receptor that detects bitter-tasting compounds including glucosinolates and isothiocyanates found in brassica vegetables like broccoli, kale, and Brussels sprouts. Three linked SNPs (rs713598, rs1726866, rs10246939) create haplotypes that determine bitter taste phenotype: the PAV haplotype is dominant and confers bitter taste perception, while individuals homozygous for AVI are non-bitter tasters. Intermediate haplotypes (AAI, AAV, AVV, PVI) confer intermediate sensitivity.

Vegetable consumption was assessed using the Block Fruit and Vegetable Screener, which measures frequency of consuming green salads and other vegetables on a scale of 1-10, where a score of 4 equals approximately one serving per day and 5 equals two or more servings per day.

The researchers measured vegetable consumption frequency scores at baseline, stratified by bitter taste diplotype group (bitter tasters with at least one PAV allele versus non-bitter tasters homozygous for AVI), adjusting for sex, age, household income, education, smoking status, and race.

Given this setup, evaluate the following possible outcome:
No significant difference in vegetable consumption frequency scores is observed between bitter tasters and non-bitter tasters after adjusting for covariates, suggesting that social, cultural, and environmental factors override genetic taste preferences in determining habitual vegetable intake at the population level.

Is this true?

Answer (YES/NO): YES